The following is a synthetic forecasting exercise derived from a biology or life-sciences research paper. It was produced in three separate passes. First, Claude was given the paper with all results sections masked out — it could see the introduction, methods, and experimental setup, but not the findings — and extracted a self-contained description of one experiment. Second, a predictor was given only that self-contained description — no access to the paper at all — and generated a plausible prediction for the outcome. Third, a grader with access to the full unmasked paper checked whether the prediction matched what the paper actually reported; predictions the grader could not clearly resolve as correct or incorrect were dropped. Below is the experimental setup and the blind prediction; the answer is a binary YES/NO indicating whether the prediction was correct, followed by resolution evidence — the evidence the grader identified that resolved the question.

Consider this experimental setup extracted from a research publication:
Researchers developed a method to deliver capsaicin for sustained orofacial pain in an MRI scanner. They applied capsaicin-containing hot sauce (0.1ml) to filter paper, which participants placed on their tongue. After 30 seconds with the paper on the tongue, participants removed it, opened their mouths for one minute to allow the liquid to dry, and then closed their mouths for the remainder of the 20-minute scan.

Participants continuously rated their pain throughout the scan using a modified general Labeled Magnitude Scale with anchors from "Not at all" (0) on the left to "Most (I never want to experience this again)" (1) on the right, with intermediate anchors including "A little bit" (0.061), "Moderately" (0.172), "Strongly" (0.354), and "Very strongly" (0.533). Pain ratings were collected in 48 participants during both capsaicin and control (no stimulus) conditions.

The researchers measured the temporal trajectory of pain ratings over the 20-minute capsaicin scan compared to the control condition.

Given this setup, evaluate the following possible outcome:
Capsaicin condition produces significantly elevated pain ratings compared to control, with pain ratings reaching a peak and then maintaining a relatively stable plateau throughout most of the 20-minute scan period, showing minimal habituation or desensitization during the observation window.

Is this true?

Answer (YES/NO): NO